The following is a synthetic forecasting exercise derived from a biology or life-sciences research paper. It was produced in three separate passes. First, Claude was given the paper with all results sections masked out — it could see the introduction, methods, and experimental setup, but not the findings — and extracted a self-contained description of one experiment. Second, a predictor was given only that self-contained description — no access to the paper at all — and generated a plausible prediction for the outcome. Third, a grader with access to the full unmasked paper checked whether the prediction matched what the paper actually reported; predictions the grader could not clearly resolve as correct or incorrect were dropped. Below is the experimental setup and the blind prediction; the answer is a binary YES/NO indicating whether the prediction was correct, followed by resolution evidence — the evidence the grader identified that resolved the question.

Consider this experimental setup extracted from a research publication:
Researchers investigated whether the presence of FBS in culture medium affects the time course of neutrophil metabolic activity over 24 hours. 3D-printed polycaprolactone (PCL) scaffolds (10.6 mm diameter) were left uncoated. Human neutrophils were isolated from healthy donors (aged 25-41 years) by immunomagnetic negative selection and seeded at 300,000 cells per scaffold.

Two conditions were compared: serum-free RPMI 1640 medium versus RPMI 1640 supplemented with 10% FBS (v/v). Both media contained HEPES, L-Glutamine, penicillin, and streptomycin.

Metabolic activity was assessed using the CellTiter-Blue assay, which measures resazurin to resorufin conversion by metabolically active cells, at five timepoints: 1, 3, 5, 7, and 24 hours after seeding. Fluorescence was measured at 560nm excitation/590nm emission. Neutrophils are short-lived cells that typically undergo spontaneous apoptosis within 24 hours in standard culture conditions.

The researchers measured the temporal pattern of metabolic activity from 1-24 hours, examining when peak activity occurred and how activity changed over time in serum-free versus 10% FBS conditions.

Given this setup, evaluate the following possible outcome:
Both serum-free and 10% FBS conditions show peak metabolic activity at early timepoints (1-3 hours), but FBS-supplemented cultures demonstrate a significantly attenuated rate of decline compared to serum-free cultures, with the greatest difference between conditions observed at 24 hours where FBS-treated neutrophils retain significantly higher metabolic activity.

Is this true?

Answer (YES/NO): NO